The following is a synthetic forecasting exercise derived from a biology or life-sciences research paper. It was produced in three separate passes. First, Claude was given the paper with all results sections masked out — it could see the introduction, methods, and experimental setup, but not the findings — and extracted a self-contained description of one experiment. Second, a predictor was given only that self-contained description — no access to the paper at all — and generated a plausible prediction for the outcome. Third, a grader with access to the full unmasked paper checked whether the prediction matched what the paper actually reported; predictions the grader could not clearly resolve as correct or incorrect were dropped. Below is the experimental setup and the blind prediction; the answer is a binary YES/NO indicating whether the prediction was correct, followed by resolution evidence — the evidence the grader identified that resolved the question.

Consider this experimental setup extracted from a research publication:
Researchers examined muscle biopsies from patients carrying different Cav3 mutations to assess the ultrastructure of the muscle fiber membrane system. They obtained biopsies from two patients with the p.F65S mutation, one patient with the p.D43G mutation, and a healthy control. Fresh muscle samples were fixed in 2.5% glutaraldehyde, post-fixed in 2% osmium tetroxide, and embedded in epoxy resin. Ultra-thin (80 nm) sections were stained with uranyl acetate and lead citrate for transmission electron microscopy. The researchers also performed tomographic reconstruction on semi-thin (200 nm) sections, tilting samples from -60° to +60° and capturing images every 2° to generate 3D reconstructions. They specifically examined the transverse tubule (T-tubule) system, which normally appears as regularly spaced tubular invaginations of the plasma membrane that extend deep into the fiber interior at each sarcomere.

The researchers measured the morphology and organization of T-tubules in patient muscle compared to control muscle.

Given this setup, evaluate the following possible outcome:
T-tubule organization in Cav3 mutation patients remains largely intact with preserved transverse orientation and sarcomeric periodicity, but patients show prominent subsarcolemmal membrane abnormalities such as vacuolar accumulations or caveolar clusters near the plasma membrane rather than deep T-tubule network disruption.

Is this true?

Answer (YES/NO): NO